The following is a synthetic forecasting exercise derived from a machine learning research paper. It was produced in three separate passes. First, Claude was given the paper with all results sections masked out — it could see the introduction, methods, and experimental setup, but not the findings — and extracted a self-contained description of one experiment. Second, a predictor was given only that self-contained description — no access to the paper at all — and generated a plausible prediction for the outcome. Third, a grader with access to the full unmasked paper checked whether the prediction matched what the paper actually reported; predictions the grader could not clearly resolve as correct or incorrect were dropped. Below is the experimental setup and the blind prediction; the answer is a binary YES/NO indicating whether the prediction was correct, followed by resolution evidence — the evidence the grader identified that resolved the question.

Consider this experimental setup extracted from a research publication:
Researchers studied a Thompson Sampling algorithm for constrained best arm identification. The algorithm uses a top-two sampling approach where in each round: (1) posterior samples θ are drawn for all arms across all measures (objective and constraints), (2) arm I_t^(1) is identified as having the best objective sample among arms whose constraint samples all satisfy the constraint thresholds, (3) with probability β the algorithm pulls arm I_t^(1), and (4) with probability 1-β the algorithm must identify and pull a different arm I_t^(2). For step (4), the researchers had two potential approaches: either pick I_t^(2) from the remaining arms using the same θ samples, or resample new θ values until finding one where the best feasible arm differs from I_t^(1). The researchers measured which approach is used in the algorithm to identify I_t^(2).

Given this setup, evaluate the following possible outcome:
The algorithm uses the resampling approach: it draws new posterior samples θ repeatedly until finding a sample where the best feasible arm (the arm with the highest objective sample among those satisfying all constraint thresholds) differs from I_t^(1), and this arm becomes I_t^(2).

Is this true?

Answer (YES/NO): YES